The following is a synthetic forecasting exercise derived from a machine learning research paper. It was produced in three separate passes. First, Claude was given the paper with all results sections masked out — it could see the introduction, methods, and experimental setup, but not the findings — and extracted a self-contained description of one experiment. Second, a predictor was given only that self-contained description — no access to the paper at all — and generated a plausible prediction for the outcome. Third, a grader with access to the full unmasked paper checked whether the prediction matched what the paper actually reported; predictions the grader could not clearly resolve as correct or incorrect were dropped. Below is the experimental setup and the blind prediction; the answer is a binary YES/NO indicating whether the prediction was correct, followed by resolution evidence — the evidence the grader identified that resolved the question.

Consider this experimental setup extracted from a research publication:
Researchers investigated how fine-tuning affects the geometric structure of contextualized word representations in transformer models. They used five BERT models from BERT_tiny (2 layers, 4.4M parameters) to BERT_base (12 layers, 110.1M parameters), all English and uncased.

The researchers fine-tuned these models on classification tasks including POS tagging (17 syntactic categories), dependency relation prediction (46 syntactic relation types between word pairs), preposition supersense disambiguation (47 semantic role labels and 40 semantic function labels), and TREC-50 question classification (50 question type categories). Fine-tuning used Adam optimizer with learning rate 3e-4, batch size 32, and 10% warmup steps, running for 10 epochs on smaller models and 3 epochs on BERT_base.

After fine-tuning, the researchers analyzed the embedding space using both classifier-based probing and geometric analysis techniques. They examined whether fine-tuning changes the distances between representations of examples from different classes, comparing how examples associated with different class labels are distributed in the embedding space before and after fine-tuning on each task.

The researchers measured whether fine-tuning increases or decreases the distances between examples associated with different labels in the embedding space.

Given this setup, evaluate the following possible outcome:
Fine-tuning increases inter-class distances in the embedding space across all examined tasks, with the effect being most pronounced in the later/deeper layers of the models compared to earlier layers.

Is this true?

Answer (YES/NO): YES